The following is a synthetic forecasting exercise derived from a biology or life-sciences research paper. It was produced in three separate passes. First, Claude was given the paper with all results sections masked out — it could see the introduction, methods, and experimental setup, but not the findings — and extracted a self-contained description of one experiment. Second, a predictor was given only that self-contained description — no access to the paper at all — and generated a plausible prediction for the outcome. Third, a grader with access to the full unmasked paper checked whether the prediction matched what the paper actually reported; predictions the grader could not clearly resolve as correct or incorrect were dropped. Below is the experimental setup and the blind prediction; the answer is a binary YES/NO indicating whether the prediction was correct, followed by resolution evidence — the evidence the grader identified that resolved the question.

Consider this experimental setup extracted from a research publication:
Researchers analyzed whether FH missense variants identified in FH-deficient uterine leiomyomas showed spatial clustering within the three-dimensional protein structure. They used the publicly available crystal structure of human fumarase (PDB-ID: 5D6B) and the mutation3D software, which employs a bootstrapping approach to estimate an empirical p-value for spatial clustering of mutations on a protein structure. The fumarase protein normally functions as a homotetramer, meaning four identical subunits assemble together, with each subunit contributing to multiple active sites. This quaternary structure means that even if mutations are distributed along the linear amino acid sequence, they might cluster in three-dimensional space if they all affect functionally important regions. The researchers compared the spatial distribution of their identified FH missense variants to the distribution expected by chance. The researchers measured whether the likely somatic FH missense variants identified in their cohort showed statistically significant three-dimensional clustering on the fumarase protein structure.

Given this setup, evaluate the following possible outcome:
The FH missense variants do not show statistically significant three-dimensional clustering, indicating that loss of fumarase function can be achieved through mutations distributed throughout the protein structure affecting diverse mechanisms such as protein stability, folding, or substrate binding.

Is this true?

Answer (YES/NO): NO